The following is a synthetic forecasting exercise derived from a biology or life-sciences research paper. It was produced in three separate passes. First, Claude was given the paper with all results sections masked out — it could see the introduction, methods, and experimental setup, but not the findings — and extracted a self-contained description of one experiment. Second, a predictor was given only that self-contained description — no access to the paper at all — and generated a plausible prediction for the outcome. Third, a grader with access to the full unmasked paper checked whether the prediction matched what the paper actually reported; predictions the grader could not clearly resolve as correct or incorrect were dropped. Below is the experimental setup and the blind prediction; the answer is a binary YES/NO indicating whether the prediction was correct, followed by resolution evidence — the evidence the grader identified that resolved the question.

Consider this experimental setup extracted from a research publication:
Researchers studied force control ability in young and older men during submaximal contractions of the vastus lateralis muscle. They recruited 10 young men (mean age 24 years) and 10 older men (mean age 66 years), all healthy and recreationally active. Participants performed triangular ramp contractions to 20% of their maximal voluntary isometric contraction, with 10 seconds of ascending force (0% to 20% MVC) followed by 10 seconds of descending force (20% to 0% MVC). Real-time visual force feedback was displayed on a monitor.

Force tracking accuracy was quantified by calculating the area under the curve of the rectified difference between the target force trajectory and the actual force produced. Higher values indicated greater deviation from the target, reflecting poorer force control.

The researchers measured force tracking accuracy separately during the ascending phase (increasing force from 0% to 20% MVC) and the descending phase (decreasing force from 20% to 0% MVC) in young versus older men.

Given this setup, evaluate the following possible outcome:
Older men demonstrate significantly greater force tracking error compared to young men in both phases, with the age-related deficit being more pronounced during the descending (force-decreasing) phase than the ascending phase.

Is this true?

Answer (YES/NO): NO